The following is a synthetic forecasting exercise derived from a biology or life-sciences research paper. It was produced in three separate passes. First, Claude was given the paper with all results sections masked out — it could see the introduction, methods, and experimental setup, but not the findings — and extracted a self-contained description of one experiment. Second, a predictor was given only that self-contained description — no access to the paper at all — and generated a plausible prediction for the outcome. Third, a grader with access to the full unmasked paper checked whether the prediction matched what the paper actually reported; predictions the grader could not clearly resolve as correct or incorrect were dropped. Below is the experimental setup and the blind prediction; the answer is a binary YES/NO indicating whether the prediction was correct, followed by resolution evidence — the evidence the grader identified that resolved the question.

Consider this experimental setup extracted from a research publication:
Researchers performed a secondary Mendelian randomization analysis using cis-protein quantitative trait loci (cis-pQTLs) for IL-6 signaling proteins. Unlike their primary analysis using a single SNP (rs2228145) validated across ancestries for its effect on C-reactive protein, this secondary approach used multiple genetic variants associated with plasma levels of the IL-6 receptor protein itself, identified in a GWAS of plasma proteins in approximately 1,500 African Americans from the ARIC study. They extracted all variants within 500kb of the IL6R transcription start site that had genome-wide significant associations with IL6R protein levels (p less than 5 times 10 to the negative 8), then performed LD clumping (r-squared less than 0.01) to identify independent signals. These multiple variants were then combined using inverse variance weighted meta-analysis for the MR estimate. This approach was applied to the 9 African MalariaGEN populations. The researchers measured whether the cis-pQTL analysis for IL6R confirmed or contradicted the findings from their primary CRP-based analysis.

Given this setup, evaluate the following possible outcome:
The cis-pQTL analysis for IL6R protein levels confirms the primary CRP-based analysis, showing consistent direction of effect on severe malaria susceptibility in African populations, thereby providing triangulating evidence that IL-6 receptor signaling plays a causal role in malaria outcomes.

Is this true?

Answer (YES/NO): NO